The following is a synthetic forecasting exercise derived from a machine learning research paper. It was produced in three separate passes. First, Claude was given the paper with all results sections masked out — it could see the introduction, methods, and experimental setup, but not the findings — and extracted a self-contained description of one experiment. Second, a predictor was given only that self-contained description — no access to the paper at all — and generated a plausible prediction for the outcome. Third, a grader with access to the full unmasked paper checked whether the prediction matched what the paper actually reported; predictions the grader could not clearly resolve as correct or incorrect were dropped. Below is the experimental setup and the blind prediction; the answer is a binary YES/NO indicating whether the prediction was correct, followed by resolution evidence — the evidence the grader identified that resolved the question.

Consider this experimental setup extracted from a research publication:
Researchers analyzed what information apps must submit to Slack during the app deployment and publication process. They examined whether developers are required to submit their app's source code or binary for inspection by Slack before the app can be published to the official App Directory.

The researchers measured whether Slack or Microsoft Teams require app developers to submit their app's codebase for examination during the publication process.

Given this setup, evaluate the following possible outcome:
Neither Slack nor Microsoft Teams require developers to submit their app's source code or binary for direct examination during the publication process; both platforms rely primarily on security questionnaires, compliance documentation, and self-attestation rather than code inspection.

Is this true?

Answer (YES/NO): YES